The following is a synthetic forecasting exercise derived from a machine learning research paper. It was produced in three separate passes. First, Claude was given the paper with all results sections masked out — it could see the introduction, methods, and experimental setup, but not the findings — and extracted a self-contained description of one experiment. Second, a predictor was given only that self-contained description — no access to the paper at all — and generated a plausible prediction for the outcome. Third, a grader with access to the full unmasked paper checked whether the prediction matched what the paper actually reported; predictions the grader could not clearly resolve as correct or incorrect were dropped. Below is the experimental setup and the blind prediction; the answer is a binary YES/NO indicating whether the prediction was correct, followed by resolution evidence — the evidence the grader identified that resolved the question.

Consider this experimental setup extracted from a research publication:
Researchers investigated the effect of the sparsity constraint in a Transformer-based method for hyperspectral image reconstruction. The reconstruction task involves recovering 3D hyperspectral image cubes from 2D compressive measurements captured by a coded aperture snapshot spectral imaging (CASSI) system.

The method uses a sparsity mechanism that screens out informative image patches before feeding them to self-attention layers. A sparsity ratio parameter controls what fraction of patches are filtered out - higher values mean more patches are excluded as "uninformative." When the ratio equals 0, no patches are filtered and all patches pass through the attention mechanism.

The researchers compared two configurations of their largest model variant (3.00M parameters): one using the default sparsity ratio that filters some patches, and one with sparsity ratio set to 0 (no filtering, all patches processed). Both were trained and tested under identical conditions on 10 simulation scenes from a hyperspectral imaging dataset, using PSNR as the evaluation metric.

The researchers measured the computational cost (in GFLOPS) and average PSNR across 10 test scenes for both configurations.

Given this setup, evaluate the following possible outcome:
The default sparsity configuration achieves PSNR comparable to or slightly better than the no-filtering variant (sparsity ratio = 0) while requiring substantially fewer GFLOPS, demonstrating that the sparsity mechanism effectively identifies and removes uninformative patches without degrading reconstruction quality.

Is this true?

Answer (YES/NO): NO